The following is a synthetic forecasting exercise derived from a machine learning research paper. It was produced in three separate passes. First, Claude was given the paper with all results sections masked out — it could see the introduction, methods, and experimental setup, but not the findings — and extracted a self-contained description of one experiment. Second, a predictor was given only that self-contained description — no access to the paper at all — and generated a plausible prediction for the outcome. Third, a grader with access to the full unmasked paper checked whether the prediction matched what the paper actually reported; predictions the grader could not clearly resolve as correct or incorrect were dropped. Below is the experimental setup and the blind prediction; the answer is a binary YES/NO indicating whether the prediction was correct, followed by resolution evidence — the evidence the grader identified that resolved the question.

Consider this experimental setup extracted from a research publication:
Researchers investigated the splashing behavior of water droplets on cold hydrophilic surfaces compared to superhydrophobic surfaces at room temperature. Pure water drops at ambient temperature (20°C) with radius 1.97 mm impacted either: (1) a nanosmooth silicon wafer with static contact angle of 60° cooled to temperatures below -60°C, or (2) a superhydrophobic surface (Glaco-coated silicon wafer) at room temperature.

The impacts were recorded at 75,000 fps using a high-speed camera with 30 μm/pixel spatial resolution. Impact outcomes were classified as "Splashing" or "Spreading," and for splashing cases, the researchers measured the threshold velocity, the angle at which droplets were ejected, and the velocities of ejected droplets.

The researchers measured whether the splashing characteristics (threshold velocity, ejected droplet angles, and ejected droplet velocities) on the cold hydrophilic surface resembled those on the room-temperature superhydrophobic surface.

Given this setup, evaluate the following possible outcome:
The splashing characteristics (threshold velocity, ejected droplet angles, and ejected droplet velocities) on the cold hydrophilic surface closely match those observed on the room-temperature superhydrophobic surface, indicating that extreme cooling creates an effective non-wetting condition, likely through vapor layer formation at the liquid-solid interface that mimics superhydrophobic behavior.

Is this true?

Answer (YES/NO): NO